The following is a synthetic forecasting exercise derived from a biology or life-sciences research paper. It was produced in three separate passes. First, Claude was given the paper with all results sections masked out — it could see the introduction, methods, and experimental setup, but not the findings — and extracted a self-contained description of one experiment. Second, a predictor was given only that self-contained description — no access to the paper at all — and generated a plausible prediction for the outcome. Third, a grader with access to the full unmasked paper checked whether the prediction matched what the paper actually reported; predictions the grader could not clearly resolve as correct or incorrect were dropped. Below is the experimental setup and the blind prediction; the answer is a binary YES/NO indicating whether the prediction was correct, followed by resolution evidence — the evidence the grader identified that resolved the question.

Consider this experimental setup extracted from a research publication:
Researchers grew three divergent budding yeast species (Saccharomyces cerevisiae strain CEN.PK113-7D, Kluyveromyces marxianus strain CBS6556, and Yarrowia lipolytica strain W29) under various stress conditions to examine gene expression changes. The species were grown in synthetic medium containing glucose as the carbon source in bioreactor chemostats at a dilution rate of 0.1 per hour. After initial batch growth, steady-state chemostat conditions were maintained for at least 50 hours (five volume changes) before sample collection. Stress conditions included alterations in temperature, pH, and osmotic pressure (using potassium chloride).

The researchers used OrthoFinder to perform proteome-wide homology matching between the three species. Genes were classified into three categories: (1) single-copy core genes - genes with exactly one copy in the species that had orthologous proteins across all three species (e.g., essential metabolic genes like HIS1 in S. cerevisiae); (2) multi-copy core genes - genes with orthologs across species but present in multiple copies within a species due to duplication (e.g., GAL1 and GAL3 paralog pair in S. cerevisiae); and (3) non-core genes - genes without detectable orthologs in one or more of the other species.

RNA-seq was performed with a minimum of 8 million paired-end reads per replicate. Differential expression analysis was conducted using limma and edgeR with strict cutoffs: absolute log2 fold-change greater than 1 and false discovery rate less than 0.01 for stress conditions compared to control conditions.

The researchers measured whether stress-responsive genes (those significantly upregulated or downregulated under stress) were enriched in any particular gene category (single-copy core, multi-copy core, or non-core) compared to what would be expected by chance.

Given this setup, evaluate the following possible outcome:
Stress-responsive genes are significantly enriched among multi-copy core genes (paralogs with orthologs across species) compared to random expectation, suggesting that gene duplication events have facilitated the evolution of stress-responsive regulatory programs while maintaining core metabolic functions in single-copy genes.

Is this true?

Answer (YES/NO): YES